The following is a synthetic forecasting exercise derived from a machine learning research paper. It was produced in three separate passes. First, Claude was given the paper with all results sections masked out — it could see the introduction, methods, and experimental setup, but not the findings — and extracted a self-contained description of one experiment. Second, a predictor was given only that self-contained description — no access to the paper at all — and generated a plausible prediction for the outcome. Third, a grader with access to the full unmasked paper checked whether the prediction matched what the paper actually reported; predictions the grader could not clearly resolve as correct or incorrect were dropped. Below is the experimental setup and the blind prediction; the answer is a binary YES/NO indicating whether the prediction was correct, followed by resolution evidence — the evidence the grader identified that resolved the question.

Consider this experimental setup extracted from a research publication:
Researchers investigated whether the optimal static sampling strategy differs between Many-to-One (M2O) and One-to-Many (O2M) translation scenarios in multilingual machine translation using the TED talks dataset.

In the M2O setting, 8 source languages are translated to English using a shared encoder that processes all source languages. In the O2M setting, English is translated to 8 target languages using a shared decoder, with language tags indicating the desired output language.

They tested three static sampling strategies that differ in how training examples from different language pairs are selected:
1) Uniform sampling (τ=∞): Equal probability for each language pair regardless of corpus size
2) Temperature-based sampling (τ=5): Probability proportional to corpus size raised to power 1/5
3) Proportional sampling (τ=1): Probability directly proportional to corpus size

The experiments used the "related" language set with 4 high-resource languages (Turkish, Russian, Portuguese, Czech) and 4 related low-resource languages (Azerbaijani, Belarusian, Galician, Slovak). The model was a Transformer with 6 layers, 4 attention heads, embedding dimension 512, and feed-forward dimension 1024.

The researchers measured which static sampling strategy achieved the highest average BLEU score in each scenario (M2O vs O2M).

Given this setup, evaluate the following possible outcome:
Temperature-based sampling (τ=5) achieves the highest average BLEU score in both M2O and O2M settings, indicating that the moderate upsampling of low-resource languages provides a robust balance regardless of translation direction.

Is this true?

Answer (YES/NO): NO